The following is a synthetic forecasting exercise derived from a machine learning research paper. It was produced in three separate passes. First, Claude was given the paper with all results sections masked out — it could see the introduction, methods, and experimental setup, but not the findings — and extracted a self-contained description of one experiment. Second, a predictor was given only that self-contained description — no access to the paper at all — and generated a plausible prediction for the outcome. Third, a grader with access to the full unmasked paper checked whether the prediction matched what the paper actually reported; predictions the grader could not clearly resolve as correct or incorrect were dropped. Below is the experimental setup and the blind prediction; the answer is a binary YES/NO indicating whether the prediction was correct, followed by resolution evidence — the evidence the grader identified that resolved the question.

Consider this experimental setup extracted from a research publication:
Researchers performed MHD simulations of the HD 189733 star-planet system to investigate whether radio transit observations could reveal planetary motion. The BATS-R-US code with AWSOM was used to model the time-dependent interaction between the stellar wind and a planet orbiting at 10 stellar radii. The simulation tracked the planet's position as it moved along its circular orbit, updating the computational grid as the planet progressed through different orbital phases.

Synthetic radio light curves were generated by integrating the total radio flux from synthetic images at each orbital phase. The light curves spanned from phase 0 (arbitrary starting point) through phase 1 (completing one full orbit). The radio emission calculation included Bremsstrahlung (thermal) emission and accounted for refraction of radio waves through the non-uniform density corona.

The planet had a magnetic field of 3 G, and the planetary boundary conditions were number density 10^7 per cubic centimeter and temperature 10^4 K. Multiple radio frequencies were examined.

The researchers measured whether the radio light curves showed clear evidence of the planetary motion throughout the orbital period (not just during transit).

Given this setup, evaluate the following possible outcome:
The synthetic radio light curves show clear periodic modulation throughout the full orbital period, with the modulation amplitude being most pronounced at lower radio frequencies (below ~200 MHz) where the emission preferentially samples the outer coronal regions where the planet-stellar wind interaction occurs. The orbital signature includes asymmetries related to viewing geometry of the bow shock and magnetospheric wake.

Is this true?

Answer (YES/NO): NO